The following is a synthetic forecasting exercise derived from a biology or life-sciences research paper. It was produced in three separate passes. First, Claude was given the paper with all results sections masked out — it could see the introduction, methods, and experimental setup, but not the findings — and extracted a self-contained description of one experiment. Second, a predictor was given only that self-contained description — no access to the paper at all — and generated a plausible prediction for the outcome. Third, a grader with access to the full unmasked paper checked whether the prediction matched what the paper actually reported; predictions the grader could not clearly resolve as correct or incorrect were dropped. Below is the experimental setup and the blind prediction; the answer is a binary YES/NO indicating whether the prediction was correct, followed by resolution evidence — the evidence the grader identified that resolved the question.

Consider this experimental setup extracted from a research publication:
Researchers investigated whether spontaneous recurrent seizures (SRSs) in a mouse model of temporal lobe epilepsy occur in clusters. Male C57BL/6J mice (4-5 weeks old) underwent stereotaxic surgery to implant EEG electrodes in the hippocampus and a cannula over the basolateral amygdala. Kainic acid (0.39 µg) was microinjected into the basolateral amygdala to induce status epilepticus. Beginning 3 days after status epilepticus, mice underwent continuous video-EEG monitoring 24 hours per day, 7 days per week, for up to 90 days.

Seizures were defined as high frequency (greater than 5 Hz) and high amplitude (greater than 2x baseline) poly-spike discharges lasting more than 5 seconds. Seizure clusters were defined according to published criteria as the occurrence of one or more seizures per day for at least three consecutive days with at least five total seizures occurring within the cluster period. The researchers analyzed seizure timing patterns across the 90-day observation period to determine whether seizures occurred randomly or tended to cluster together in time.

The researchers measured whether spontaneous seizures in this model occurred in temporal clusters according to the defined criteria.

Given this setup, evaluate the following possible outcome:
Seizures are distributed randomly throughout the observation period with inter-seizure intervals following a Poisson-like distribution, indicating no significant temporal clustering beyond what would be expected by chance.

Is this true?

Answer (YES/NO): NO